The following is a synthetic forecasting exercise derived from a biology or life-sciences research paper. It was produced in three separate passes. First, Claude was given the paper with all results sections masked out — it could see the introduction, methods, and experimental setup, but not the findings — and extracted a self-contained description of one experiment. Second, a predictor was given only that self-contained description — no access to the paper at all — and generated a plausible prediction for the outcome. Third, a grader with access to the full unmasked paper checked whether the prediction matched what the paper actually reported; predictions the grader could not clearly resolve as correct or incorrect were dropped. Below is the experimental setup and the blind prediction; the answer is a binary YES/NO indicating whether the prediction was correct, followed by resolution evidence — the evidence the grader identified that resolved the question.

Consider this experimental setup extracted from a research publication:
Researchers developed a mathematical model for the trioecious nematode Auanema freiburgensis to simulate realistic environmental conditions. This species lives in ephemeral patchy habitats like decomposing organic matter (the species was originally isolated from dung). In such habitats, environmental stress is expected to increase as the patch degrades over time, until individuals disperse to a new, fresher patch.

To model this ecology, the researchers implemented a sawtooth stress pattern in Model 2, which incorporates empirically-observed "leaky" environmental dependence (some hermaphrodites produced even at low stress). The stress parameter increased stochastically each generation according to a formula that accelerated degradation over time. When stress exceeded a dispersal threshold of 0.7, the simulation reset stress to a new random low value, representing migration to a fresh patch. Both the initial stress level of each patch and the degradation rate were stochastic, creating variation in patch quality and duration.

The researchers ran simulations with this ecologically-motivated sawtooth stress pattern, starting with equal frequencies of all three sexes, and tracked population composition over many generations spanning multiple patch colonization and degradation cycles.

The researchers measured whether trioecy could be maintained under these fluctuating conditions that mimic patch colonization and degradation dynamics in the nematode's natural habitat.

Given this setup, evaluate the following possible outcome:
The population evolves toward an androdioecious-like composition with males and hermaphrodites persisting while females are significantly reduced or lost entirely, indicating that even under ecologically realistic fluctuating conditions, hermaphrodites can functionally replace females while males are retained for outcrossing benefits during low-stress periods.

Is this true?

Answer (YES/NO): NO